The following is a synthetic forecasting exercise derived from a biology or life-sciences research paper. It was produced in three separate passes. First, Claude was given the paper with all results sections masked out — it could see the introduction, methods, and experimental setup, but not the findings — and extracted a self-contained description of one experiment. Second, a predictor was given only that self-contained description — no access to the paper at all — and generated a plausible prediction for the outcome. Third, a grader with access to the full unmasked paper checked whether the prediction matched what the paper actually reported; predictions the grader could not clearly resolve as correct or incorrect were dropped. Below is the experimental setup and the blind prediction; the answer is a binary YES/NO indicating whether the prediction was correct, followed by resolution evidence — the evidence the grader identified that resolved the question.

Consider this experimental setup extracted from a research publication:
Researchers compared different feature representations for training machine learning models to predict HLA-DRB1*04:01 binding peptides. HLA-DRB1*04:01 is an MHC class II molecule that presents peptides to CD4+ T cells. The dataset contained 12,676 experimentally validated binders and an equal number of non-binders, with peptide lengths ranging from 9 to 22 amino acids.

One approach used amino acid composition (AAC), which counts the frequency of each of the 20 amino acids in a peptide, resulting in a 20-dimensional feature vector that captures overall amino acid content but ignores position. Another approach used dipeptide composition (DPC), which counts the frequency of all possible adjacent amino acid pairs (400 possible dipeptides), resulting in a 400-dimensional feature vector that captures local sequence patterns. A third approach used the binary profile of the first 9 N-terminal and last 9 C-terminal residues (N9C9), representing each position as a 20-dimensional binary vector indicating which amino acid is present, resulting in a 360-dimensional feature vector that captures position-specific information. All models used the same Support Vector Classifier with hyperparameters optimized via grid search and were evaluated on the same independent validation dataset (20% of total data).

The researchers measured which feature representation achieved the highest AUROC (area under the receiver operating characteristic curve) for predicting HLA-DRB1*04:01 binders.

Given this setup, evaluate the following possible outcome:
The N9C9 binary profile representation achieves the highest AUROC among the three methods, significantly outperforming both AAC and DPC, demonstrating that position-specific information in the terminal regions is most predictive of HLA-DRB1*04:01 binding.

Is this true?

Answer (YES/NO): NO